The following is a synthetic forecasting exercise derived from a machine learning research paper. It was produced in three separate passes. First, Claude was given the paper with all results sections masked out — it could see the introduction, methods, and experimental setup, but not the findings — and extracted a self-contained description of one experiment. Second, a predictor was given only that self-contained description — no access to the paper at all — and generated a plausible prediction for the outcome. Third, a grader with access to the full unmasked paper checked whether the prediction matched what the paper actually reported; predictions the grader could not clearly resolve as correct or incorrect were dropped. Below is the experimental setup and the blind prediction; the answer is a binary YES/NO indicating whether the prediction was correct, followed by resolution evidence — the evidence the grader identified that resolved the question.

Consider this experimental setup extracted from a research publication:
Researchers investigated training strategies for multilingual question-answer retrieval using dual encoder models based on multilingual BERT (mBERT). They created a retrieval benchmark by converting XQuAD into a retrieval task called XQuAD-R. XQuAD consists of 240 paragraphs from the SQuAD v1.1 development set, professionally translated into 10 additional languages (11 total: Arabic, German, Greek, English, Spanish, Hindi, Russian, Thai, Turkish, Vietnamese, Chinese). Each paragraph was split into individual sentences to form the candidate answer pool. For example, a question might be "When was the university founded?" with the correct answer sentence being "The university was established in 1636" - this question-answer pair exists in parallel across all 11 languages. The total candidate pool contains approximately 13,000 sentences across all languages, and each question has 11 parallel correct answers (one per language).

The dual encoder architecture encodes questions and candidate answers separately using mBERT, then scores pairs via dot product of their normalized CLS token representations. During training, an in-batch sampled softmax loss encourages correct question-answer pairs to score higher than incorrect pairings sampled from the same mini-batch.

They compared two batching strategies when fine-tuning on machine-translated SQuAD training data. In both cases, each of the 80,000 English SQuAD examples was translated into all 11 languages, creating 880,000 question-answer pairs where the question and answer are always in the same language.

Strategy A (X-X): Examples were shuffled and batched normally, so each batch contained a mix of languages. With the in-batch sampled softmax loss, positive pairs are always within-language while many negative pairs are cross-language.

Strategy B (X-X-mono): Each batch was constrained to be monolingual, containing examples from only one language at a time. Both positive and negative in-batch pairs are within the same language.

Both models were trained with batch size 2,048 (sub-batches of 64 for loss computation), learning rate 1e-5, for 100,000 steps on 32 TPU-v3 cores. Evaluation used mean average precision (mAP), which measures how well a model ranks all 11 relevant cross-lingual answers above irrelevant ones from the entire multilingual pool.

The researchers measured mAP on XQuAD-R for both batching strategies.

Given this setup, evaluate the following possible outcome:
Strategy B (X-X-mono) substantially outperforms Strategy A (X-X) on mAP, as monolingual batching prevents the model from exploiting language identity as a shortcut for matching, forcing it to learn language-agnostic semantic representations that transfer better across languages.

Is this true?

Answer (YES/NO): YES